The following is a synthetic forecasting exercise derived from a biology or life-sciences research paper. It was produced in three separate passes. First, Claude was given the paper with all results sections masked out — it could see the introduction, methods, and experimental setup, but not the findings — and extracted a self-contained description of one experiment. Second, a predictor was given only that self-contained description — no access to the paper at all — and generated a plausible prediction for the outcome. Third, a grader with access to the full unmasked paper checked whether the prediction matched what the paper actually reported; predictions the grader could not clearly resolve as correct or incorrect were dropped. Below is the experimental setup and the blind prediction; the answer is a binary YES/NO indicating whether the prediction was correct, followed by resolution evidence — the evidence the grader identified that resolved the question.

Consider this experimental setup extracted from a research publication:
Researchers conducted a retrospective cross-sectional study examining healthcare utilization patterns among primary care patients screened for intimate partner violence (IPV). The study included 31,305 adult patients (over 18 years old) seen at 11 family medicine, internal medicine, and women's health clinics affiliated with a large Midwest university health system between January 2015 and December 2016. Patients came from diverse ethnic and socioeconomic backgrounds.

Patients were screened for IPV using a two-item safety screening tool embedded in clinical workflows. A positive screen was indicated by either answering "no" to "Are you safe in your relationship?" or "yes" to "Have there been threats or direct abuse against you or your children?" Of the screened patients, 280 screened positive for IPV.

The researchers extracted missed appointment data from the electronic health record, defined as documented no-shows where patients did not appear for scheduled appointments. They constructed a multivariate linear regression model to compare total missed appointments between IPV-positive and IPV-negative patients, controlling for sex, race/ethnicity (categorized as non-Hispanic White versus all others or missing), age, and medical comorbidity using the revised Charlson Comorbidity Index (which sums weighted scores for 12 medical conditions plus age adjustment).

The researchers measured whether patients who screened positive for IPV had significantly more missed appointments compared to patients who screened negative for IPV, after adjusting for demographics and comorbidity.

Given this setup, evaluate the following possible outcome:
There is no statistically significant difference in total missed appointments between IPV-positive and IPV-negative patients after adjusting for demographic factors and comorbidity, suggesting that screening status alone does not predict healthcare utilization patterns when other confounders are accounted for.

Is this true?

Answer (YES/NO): NO